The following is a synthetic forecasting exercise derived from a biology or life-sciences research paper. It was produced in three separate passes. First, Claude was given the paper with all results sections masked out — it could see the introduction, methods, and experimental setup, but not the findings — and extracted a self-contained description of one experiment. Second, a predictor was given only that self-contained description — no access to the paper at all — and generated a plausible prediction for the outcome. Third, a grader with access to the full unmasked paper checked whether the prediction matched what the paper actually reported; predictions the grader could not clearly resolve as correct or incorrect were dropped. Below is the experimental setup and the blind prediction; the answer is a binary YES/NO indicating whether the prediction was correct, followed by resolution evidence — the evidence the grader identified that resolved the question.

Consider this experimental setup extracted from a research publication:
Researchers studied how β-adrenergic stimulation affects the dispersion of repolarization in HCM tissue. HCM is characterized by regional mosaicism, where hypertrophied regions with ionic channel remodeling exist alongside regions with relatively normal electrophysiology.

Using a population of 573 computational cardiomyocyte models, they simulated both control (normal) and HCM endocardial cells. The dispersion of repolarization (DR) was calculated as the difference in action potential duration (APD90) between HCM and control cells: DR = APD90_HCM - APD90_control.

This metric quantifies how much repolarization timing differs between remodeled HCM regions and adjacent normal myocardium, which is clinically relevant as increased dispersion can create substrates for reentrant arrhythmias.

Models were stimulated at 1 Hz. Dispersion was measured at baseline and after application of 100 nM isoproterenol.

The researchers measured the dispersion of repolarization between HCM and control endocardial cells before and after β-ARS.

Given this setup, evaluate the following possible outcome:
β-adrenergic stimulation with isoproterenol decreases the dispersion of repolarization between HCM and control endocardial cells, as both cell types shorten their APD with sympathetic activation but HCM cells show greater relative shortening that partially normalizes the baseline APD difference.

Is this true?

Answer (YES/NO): NO